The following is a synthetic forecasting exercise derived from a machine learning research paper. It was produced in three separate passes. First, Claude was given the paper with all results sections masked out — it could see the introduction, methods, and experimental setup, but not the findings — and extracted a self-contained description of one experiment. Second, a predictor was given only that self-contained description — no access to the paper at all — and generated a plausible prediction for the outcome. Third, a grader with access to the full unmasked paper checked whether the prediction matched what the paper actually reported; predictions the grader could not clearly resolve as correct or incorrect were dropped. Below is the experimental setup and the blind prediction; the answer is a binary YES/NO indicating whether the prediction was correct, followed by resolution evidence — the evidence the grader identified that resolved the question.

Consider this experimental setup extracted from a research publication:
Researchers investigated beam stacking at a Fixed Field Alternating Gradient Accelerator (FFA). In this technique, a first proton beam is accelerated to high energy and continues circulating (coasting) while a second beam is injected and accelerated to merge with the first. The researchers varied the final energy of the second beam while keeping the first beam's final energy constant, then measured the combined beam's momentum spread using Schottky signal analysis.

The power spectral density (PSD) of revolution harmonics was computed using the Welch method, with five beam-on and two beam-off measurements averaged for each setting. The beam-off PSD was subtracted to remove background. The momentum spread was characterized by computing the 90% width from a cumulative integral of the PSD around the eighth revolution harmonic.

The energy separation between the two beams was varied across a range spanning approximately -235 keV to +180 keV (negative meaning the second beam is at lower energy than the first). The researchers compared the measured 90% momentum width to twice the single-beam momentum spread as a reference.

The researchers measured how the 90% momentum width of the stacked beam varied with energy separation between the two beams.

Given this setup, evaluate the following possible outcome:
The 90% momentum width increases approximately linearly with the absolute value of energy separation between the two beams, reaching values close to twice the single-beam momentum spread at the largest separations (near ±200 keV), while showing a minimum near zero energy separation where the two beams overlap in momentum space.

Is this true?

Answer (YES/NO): NO